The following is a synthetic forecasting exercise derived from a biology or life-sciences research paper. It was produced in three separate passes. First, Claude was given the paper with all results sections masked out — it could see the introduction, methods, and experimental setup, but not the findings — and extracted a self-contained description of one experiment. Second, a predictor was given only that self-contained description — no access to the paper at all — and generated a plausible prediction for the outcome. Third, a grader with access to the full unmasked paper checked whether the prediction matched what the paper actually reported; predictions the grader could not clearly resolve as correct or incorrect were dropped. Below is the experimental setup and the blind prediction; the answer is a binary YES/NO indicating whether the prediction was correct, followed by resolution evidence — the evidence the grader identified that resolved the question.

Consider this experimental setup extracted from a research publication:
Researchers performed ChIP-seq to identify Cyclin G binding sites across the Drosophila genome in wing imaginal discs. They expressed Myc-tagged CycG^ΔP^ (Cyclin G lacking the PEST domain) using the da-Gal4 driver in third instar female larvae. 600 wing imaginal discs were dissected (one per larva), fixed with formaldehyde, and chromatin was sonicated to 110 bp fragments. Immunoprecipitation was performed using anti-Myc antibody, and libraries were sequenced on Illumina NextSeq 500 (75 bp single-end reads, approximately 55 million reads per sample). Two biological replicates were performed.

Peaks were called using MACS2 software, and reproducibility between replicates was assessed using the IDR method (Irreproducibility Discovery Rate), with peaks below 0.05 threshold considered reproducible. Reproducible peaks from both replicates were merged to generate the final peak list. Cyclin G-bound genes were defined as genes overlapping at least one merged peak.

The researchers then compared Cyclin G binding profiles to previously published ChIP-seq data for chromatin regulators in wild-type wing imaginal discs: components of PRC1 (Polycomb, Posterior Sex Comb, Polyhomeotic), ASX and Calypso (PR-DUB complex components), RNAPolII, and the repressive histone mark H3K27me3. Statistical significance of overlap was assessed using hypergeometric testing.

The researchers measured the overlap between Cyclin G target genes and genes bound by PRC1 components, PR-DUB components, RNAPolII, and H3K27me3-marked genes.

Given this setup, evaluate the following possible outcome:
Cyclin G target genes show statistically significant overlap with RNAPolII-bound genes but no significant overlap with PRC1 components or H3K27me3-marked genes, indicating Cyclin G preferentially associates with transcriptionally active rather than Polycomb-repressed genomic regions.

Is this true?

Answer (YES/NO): NO